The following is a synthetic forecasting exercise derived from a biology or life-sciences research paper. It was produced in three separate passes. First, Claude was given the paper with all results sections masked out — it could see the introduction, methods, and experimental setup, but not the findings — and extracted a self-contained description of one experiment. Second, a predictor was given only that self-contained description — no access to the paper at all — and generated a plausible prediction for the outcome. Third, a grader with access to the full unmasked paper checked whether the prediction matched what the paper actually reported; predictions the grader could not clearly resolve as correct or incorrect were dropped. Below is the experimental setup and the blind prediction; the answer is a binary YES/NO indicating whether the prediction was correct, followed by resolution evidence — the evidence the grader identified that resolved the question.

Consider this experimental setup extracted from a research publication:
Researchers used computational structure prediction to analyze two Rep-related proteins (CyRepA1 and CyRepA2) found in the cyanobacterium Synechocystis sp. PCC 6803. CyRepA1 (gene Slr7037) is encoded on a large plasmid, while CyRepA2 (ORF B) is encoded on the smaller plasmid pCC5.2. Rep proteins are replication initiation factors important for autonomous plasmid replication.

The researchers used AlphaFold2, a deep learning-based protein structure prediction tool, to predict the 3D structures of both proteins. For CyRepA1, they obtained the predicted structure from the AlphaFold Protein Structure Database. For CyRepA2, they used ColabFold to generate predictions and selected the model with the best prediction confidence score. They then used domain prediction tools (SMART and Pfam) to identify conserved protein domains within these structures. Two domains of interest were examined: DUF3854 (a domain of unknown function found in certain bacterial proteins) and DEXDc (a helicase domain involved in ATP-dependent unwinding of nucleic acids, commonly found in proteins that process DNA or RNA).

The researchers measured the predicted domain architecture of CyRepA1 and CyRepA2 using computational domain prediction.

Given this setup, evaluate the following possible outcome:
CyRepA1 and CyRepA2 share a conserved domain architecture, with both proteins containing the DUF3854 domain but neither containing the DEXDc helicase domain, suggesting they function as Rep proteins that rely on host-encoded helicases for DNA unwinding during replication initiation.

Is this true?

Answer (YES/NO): NO